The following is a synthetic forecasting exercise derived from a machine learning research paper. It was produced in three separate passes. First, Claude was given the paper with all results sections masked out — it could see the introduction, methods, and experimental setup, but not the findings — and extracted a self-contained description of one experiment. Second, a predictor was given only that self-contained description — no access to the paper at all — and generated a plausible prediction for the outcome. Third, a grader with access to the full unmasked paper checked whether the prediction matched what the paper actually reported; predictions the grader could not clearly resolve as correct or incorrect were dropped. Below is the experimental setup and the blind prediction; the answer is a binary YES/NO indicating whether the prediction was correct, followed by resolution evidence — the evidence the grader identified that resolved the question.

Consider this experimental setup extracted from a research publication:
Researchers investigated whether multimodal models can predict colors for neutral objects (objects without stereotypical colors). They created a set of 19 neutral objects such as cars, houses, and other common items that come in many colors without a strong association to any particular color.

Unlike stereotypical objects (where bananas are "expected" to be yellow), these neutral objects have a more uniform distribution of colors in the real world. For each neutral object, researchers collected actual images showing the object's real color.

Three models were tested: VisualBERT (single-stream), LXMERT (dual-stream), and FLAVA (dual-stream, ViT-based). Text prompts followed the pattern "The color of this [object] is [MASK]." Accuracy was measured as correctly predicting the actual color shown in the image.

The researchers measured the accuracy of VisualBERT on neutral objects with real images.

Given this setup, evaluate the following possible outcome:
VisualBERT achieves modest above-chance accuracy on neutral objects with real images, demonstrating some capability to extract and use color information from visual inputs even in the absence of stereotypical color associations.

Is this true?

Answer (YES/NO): NO